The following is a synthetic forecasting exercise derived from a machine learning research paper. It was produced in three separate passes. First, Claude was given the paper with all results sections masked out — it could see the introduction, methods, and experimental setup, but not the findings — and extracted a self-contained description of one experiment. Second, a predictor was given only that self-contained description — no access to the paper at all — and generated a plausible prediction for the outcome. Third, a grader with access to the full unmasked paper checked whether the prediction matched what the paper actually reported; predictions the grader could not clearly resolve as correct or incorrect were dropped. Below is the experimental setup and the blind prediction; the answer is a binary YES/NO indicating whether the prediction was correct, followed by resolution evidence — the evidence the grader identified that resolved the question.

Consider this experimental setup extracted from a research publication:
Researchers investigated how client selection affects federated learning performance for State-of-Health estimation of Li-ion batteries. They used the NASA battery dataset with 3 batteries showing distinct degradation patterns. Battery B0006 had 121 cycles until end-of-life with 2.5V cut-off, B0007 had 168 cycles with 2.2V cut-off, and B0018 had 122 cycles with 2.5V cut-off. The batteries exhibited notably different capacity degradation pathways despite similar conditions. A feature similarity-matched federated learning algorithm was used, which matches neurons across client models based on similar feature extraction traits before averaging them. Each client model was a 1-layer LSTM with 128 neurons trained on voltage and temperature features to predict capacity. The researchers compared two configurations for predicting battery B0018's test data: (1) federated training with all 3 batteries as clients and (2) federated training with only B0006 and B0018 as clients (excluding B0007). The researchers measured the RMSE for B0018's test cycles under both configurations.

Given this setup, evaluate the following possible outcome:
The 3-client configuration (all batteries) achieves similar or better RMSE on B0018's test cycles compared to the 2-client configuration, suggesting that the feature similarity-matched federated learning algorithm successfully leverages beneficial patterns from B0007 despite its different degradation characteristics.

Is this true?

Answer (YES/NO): NO